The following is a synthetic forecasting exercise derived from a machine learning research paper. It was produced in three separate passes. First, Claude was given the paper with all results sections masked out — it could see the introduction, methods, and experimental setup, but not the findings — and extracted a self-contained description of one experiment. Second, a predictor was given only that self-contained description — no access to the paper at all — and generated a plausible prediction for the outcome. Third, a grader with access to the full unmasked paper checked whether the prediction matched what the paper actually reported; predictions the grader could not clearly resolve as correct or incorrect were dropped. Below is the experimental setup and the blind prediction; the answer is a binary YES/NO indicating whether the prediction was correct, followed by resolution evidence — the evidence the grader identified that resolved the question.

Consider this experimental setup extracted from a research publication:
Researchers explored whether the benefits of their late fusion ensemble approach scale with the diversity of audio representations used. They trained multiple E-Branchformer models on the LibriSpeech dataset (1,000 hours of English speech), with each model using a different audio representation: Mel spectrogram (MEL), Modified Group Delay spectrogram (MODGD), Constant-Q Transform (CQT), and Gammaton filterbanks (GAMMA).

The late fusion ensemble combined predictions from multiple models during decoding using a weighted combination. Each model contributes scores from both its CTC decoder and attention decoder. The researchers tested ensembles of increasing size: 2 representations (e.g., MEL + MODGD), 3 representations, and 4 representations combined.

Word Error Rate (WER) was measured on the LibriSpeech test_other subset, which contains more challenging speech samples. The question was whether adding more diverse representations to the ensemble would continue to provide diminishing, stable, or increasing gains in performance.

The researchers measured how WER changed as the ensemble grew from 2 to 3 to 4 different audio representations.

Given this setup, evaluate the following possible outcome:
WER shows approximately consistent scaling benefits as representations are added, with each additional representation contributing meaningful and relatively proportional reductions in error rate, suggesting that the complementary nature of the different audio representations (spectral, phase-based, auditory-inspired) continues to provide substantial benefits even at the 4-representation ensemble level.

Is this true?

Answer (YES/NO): NO